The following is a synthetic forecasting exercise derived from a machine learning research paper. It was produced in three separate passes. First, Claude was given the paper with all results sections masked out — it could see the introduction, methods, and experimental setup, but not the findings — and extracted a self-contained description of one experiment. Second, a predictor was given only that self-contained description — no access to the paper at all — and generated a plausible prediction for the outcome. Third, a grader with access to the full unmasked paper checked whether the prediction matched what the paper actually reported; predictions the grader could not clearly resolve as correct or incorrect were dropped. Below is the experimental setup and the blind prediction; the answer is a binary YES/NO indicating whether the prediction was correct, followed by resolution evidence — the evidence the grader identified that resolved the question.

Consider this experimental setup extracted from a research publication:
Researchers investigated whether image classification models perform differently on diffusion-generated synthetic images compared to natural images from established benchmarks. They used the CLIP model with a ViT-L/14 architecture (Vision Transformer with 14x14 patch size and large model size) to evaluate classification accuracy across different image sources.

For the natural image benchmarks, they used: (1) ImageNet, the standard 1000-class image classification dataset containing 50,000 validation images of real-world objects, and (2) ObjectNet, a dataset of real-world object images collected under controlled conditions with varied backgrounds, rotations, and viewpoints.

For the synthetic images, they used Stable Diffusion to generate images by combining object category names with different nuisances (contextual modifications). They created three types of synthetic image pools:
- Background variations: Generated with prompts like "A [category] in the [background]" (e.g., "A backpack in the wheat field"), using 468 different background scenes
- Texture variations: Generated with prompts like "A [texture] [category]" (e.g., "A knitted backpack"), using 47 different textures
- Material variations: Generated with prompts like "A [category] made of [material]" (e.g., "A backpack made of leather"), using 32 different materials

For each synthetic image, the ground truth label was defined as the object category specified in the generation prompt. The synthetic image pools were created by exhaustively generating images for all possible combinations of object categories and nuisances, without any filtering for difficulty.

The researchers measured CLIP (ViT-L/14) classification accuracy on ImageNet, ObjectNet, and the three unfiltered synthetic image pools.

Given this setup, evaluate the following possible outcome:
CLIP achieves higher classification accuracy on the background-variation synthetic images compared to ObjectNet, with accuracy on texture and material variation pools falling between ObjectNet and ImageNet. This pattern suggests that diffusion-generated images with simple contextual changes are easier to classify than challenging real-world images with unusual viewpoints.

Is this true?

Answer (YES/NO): NO